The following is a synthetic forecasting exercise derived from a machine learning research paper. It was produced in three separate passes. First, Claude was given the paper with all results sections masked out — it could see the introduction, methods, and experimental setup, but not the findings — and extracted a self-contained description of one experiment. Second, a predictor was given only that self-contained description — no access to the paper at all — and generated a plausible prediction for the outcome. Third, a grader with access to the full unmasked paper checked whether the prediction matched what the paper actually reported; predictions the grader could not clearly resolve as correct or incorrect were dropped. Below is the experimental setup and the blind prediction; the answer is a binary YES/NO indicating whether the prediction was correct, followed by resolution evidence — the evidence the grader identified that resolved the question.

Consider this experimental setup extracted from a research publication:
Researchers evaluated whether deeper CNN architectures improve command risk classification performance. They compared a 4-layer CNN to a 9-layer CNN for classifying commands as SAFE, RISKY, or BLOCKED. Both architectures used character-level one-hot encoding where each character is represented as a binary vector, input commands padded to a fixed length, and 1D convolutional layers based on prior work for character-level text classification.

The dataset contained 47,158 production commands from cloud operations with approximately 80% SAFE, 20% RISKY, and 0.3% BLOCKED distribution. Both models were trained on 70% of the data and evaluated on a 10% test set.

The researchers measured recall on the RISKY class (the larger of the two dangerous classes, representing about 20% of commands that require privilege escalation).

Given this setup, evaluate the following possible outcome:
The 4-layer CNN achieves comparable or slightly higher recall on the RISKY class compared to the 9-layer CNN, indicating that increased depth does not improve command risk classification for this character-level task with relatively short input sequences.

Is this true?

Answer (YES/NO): NO